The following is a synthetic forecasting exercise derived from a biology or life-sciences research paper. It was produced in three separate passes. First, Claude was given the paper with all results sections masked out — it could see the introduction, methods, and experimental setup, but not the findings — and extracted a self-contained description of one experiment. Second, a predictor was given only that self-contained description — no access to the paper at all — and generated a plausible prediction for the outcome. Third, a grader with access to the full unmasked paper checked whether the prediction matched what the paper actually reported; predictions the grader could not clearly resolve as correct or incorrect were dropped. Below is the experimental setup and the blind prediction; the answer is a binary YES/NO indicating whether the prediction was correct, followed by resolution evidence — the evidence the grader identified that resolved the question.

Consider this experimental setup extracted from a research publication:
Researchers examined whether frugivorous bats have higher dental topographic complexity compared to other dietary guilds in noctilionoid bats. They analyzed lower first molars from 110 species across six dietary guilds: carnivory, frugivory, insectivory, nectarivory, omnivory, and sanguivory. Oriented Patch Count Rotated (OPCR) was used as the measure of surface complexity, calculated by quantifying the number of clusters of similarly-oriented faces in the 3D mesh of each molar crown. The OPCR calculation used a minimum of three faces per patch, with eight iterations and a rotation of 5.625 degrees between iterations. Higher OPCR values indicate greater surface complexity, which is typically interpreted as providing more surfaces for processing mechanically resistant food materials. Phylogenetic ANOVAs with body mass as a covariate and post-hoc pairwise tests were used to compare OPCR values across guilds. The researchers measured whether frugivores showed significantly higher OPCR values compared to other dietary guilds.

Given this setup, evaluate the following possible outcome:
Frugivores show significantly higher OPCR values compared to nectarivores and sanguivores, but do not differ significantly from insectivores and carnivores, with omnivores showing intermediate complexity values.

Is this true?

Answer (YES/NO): NO